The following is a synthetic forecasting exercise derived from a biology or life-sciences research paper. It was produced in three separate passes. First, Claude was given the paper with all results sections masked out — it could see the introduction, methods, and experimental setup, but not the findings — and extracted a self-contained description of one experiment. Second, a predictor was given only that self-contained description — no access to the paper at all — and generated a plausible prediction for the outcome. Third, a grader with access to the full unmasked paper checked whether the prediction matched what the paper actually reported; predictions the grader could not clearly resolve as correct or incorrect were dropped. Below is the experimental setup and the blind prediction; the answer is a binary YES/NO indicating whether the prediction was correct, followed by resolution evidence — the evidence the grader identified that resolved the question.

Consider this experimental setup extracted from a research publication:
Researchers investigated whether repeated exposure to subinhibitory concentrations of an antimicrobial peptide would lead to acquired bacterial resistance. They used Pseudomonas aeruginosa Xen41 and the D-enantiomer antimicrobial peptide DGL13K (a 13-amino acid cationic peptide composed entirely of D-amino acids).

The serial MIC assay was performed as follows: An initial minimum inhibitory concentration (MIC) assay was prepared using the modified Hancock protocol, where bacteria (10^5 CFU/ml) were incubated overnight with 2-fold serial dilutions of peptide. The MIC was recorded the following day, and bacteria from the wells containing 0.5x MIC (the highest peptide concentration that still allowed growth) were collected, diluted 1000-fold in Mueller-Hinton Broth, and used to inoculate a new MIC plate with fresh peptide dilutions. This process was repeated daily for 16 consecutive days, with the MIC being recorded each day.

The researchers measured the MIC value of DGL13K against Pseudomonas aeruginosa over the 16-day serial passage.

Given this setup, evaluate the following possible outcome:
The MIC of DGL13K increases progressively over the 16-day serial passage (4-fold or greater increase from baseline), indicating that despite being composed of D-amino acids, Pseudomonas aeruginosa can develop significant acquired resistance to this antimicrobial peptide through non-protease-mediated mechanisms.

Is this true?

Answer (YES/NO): NO